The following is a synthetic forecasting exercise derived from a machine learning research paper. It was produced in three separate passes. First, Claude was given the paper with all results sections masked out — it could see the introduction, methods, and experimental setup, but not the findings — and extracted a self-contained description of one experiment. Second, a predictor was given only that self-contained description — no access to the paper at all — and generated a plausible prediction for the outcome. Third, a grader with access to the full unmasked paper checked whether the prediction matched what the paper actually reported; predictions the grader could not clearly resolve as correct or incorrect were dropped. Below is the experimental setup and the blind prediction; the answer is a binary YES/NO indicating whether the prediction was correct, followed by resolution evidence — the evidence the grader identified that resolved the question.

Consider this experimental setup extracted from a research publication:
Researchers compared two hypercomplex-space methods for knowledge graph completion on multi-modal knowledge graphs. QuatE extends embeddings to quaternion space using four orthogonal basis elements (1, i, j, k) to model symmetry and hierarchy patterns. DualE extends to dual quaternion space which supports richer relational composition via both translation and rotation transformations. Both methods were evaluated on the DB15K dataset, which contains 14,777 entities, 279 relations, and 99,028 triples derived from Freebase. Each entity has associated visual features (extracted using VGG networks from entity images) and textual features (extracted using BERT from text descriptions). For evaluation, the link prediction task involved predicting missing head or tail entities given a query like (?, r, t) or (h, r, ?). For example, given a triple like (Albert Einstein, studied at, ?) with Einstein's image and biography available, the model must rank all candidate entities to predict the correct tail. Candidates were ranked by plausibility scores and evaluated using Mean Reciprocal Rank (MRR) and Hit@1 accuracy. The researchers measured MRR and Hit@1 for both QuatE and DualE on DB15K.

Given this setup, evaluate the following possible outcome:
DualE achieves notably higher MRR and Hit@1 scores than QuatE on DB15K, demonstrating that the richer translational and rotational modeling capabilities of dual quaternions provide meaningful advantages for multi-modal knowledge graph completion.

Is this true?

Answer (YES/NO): YES